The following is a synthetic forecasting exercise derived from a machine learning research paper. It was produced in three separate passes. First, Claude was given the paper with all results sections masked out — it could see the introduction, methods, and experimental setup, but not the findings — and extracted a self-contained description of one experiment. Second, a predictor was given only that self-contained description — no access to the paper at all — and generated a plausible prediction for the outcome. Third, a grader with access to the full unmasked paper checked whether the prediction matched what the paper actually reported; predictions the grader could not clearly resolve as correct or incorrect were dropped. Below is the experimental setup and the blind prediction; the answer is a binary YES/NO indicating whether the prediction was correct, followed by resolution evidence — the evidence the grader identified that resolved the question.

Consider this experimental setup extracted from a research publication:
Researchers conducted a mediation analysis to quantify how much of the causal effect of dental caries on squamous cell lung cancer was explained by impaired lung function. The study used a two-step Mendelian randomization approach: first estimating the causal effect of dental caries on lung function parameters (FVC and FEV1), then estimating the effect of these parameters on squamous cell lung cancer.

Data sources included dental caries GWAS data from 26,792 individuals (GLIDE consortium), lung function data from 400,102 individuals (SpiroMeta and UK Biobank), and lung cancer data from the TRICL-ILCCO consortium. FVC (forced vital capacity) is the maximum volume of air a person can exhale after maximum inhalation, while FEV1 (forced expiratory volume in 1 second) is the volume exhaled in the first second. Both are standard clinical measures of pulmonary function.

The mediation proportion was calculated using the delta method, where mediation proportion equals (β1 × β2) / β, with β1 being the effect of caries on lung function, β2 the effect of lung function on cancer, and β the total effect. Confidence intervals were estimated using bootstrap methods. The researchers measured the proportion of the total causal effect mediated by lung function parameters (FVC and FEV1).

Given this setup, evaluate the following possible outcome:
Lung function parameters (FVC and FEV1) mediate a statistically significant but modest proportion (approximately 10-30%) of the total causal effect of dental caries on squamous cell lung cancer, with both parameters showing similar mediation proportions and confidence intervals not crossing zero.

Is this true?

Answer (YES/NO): NO